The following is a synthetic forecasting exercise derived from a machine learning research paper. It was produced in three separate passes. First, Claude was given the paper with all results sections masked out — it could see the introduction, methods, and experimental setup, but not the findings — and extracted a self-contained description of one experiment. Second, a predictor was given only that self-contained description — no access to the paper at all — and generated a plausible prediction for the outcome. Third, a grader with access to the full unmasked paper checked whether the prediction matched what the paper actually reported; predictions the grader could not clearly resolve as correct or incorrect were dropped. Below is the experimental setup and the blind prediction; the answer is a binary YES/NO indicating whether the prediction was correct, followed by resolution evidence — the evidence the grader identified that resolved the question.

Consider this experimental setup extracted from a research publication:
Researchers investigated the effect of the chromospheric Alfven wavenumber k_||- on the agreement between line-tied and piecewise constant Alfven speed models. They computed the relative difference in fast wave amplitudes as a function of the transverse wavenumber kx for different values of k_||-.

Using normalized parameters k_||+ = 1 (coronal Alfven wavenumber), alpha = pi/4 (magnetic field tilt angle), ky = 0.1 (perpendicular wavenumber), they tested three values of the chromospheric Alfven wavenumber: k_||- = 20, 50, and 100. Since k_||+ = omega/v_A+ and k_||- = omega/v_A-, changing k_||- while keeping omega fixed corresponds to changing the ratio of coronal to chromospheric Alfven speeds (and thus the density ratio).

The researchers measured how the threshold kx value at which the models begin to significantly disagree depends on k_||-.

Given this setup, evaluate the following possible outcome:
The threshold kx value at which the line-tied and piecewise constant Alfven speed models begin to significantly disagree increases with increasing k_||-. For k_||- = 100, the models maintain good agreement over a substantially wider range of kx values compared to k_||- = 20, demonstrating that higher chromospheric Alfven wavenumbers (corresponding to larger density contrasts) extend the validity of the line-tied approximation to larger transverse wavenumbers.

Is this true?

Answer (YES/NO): YES